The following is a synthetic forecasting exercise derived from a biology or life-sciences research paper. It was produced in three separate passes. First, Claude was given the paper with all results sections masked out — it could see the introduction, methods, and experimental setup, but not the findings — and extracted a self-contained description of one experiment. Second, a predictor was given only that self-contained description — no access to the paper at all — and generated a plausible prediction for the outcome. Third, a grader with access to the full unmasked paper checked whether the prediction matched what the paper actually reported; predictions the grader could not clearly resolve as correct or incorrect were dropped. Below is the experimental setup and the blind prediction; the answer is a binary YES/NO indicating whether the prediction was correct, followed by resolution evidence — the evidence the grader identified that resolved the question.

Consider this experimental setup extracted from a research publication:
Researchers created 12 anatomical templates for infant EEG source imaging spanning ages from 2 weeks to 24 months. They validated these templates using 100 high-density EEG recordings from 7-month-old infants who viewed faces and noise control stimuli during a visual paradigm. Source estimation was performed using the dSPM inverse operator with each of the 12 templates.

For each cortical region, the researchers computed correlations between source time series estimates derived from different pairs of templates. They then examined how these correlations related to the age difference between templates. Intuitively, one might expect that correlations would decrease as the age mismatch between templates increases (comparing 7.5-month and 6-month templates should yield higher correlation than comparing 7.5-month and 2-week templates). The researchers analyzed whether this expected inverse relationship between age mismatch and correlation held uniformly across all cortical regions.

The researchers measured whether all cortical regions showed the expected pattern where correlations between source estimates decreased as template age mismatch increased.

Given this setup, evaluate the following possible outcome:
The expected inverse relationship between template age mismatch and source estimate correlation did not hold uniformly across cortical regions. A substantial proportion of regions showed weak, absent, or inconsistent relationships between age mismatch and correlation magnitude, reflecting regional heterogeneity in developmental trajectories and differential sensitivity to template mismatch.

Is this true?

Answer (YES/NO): NO